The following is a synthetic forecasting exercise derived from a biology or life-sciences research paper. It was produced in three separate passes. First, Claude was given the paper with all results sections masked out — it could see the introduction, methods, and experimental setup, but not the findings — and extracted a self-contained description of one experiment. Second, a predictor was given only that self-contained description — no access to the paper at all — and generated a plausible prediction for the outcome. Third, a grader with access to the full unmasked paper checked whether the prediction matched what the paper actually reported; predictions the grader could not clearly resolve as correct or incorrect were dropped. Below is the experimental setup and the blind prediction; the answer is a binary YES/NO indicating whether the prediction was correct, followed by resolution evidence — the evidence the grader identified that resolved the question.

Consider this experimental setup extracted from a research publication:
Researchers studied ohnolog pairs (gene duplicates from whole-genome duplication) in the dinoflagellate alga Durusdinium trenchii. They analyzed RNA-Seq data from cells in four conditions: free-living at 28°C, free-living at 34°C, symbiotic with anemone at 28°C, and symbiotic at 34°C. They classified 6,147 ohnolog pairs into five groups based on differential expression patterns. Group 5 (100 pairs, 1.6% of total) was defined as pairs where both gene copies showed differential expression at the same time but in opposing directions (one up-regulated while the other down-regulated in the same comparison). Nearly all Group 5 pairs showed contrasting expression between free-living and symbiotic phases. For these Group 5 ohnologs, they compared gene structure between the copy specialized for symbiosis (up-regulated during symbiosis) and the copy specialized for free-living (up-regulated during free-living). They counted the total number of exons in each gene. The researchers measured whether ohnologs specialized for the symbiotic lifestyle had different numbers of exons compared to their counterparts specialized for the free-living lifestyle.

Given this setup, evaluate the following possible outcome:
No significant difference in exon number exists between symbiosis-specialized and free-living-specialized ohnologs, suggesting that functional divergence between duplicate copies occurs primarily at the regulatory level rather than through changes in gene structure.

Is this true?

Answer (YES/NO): NO